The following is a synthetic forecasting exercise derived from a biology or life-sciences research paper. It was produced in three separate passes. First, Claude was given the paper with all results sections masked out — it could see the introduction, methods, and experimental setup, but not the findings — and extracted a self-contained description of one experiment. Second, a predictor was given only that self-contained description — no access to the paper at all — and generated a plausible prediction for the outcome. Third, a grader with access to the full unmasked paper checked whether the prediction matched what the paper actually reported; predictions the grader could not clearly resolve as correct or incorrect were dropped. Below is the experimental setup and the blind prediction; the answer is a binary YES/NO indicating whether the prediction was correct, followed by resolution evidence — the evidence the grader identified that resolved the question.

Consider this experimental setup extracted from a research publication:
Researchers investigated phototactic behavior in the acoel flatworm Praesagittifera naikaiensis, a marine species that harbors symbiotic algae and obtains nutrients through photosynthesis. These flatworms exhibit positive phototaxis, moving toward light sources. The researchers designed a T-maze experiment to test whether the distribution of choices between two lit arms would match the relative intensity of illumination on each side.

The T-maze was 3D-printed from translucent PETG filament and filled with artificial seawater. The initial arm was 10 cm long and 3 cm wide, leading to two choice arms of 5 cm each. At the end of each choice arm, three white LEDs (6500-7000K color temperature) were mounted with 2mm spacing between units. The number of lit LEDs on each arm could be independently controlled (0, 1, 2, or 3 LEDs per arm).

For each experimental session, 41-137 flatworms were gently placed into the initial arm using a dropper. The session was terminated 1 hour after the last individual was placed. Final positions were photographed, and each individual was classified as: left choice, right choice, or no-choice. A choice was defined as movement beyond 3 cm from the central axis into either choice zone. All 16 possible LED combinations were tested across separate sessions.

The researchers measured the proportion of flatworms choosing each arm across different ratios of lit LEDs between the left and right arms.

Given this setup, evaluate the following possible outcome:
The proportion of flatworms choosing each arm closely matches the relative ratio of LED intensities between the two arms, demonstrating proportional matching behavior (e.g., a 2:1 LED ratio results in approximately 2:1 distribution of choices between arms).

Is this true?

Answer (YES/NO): YES